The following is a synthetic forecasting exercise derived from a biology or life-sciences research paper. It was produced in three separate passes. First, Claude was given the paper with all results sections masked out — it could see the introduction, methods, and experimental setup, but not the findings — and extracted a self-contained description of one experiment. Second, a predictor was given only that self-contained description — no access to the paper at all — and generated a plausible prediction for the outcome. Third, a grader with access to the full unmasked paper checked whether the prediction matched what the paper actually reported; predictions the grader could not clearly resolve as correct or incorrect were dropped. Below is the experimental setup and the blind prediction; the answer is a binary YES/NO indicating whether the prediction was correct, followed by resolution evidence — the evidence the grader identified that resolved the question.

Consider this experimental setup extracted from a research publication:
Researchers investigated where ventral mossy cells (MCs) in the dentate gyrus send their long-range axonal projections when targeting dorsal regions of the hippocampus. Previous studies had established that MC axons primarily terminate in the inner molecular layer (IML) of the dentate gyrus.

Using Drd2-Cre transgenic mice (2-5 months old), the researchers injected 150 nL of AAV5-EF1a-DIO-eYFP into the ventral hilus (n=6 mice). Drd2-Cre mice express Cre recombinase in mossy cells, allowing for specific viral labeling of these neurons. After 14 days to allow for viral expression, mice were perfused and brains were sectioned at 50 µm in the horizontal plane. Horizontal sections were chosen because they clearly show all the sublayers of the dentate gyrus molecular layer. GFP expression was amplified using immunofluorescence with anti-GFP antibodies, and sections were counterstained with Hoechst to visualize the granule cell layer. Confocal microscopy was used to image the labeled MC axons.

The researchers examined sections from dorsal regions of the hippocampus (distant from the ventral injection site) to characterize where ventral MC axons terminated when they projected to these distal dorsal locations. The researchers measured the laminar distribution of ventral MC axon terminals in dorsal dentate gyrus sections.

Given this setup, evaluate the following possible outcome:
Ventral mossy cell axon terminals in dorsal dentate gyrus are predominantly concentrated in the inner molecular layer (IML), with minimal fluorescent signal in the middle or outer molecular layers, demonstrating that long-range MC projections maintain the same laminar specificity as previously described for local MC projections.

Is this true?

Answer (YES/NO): YES